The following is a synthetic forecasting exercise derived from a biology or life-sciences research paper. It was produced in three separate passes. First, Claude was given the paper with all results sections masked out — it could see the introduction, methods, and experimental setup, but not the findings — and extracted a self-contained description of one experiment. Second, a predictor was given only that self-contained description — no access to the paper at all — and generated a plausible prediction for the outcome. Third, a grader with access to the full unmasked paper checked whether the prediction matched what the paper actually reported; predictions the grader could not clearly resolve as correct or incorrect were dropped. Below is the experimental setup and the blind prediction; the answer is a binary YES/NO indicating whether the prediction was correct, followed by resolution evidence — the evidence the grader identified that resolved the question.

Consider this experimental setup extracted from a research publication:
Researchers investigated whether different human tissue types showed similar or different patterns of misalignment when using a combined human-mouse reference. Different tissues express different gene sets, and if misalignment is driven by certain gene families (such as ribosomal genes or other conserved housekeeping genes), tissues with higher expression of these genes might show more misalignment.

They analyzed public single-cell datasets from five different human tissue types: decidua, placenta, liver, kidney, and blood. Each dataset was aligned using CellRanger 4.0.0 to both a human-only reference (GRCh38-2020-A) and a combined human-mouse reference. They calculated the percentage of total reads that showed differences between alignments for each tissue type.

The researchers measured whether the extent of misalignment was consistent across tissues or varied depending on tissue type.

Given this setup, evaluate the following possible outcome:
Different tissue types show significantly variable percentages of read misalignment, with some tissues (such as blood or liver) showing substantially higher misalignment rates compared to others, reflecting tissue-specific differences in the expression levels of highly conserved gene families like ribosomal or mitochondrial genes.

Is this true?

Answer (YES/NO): NO